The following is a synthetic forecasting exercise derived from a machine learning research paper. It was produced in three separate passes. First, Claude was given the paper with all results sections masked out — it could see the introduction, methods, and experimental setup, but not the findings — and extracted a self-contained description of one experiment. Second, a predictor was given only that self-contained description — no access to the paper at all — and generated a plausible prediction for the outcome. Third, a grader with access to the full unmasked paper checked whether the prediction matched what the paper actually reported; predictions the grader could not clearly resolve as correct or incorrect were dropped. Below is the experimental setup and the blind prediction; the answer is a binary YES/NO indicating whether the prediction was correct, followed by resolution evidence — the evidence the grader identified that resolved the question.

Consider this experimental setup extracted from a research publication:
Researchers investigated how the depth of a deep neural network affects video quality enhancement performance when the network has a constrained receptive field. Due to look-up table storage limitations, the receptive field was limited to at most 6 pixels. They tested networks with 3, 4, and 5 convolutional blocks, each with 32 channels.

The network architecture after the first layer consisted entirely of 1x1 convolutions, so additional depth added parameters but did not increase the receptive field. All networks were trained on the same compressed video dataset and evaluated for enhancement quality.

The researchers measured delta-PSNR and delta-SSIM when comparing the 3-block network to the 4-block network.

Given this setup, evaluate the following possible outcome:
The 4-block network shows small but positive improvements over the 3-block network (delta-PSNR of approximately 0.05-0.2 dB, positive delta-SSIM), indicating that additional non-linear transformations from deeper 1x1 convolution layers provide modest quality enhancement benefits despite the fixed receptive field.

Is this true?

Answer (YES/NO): NO